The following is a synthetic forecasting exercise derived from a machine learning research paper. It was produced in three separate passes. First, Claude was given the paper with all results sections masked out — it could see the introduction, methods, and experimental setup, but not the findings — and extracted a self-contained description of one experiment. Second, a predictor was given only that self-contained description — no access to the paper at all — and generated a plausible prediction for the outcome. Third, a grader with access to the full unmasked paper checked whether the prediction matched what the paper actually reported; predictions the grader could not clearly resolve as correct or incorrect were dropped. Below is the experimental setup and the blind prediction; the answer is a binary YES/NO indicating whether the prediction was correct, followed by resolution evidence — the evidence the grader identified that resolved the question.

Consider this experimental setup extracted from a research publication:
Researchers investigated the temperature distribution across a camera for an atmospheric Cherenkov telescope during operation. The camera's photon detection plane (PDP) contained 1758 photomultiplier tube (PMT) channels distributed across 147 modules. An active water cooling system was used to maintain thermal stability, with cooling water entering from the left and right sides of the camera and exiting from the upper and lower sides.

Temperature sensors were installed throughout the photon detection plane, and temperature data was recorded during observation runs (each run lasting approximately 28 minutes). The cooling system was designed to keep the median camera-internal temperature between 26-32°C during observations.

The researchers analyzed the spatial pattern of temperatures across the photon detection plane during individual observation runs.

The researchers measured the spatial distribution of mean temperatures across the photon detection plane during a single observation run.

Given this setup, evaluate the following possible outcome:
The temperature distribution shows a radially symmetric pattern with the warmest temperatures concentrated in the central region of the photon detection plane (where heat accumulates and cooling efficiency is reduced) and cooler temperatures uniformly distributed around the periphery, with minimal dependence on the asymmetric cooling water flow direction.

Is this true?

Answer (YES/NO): NO